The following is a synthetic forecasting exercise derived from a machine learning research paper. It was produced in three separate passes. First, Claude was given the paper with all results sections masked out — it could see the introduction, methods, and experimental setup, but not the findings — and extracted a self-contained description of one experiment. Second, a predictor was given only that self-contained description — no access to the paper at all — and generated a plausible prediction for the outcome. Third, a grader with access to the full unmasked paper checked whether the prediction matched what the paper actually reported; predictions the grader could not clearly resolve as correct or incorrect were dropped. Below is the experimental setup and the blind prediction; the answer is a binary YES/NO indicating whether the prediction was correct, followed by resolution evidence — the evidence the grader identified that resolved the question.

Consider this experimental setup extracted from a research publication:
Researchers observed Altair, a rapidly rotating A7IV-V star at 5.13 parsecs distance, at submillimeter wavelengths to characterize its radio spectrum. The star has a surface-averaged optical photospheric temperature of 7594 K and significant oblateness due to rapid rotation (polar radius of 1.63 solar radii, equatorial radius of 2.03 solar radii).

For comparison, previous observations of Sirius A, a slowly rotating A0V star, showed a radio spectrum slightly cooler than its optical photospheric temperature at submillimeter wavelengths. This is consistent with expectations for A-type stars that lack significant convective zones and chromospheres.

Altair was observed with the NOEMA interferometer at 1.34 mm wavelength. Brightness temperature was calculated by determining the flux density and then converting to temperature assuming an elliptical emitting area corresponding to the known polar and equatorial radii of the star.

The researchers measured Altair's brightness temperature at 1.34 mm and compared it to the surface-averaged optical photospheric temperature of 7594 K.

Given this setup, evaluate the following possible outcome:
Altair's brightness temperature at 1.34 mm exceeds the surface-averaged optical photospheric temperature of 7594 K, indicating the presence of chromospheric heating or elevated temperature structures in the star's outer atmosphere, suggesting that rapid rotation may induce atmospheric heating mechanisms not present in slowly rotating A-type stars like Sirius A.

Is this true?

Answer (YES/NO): NO